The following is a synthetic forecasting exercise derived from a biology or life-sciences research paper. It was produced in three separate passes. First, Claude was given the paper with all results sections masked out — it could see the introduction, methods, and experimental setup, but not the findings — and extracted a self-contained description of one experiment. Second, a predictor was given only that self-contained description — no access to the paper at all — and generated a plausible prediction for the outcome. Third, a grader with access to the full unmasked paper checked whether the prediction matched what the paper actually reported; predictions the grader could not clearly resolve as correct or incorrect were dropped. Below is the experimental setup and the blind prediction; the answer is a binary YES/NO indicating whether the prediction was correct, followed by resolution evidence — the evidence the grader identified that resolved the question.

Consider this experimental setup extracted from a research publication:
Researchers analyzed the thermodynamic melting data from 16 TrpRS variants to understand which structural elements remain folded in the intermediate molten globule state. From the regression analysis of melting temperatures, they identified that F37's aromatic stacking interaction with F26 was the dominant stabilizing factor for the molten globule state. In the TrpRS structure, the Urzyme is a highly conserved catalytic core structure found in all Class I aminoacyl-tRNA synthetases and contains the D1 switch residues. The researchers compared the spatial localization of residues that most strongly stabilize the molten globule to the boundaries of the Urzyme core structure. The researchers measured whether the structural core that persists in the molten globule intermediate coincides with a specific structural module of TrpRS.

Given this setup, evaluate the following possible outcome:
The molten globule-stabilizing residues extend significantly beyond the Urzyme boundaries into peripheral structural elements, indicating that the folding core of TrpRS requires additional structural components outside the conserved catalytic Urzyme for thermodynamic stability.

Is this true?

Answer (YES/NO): NO